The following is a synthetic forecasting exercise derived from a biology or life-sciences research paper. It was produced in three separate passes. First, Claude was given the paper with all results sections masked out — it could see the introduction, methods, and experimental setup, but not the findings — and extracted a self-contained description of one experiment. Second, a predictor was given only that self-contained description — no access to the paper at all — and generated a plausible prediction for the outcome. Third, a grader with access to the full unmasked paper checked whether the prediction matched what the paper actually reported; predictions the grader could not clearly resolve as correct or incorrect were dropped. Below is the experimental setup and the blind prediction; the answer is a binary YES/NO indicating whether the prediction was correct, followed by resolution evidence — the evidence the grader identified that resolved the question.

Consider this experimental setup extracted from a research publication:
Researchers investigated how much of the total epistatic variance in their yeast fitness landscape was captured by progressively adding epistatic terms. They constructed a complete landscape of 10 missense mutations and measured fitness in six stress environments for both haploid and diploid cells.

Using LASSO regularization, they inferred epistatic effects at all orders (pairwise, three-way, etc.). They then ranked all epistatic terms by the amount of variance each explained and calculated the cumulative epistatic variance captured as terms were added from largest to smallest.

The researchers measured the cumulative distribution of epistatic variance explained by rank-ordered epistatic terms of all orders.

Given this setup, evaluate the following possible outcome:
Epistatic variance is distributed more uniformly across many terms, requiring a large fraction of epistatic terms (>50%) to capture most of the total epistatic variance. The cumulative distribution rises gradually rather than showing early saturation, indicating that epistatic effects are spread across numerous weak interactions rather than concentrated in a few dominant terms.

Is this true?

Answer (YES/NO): NO